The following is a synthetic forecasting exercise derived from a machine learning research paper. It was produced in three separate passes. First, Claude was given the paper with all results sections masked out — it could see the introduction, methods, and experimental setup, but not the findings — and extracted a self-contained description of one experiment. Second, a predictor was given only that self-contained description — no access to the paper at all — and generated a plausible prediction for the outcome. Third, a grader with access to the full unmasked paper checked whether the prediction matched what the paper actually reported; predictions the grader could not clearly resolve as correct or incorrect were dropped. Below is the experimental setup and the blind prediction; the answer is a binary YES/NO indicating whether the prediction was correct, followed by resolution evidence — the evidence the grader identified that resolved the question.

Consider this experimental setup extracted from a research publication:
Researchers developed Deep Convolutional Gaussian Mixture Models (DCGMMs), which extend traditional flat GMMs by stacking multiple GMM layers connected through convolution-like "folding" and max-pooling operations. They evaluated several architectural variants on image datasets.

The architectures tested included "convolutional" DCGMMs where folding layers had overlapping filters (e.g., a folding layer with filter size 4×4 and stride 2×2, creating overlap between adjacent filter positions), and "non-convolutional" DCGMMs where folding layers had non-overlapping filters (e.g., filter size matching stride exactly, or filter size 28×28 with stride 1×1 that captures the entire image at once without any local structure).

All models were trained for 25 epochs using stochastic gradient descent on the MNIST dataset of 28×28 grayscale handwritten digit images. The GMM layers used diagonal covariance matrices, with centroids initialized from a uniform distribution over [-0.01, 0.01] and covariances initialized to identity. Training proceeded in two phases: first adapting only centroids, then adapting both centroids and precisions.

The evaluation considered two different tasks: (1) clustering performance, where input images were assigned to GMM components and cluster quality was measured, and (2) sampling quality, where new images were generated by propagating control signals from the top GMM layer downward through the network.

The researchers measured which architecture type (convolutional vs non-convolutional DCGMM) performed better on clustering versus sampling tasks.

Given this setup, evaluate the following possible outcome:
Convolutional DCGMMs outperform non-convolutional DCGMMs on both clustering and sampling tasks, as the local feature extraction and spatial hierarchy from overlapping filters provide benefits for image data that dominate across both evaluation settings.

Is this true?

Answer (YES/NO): NO